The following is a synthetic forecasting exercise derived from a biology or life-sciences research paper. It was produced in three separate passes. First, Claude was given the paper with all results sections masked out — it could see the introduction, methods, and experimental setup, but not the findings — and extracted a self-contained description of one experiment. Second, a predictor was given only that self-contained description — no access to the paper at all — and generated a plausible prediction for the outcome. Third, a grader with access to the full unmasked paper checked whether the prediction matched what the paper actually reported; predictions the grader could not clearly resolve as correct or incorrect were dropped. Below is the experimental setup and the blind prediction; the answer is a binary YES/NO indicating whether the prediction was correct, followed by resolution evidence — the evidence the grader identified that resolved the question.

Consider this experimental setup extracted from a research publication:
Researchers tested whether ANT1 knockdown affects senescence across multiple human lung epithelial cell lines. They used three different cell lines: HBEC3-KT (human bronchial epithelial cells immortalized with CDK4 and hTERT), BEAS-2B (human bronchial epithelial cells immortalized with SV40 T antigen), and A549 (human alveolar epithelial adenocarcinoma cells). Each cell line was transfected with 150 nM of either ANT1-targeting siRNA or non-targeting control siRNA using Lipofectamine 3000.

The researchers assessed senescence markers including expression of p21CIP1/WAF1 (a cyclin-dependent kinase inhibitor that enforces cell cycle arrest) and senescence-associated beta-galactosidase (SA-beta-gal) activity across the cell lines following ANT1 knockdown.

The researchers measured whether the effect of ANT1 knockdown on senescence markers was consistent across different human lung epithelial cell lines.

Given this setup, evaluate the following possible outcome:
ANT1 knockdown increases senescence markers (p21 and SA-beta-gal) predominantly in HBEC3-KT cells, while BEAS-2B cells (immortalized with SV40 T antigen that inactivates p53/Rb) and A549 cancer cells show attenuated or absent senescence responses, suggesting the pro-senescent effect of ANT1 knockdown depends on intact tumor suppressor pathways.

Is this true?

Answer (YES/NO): NO